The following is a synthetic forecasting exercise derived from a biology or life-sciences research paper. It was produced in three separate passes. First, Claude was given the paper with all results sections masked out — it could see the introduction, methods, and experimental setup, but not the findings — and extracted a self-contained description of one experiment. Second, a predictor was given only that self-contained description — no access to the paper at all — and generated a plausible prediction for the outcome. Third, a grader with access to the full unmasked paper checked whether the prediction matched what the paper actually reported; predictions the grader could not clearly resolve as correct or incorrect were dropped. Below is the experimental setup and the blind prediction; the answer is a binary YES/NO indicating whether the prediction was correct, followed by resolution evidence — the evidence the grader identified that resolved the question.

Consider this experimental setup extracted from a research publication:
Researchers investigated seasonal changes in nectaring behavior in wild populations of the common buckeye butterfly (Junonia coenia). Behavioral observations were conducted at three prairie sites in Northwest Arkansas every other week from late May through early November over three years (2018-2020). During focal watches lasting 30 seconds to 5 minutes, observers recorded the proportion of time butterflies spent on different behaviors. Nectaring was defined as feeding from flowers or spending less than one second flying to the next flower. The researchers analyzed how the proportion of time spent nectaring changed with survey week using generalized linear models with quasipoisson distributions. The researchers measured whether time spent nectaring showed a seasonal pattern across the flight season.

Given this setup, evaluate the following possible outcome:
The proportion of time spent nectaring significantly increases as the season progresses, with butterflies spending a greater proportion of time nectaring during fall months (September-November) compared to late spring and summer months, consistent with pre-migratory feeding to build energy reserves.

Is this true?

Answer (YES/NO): NO